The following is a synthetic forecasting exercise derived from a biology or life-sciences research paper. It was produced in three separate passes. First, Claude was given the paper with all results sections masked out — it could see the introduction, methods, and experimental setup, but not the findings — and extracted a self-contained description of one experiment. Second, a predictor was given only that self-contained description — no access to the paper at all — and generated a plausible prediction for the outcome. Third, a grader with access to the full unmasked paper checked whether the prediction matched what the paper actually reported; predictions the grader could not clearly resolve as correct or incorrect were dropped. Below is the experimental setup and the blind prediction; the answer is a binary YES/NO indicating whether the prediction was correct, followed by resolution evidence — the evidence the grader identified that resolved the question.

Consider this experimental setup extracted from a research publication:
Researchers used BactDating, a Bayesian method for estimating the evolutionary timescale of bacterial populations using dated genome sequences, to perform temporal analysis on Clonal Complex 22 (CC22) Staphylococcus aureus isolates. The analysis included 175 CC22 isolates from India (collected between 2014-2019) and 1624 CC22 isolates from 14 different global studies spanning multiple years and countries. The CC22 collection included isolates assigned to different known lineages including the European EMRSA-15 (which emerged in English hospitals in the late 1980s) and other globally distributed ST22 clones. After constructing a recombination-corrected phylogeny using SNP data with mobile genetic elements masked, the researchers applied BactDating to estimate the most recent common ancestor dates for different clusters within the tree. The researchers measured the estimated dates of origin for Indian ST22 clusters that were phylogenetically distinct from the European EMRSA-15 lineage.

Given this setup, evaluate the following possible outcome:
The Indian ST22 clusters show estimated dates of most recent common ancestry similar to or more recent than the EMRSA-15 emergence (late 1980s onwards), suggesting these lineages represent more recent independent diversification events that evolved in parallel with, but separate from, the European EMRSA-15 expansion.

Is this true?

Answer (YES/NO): YES